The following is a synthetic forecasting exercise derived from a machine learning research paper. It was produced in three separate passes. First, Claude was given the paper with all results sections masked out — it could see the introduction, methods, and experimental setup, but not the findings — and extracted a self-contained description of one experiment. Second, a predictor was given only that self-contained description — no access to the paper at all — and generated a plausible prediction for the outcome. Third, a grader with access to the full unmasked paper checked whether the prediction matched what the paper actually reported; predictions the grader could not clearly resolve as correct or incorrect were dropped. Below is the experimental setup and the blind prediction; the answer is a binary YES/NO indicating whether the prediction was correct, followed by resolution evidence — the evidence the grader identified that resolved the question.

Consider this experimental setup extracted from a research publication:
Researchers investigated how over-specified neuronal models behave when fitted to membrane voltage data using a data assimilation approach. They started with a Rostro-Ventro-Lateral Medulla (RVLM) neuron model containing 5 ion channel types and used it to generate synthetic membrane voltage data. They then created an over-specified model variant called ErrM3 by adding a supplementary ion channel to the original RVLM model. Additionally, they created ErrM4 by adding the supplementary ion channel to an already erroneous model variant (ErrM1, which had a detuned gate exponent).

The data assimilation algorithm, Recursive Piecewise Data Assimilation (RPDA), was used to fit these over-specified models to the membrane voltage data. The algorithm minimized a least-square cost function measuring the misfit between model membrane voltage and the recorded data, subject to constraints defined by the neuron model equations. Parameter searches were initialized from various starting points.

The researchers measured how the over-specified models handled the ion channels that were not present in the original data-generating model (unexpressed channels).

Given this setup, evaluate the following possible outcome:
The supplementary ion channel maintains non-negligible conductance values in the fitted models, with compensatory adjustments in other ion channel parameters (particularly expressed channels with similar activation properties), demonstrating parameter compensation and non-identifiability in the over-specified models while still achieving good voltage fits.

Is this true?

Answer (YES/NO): NO